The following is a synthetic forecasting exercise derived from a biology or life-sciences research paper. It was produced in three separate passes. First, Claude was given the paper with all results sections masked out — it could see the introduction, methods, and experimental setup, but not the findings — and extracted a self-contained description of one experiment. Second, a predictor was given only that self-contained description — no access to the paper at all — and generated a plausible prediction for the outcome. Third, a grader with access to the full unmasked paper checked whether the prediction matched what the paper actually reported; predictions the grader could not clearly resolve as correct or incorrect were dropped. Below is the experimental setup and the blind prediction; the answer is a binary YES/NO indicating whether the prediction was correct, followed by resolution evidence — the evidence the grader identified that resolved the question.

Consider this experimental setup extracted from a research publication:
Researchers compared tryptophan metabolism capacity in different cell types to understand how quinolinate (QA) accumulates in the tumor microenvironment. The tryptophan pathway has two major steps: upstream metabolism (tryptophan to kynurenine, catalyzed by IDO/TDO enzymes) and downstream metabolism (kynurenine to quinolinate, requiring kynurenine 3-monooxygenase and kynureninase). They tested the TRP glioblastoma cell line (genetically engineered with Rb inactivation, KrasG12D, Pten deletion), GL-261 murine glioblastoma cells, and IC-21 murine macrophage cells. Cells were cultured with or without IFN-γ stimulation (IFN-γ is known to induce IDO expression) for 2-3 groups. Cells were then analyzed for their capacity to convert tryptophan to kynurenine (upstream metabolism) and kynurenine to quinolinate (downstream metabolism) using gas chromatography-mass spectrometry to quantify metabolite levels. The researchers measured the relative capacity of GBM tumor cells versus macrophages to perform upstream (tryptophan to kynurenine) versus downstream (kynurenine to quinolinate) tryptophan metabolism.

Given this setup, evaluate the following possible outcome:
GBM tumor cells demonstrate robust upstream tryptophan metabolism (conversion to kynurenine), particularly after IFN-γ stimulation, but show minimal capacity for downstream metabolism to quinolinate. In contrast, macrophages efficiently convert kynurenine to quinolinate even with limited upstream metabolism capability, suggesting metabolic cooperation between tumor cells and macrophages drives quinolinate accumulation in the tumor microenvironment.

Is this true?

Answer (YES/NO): YES